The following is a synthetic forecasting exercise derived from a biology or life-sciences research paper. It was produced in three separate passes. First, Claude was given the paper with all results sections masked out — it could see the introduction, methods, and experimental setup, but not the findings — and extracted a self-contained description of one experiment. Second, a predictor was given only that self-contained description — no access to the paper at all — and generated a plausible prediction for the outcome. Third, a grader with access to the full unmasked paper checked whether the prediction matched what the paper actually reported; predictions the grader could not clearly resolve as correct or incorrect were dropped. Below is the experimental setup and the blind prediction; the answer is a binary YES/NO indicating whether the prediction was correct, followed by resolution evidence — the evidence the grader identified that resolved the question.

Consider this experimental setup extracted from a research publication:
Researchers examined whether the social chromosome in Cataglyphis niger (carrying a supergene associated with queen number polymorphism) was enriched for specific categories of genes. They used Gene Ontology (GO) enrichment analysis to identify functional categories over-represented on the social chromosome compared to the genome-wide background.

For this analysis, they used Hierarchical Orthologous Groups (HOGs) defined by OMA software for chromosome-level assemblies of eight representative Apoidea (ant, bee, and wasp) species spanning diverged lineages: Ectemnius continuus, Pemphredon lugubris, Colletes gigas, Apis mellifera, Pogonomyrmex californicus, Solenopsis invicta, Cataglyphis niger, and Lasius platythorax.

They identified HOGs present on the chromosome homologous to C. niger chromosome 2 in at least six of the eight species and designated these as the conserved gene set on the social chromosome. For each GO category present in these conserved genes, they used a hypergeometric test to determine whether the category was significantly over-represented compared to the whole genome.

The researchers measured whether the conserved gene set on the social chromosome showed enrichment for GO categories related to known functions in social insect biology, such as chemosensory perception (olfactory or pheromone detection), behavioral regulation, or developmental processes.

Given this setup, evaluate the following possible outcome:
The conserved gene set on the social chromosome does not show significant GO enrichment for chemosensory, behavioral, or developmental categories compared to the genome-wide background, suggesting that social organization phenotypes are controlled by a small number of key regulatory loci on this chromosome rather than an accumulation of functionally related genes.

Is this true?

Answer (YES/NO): NO